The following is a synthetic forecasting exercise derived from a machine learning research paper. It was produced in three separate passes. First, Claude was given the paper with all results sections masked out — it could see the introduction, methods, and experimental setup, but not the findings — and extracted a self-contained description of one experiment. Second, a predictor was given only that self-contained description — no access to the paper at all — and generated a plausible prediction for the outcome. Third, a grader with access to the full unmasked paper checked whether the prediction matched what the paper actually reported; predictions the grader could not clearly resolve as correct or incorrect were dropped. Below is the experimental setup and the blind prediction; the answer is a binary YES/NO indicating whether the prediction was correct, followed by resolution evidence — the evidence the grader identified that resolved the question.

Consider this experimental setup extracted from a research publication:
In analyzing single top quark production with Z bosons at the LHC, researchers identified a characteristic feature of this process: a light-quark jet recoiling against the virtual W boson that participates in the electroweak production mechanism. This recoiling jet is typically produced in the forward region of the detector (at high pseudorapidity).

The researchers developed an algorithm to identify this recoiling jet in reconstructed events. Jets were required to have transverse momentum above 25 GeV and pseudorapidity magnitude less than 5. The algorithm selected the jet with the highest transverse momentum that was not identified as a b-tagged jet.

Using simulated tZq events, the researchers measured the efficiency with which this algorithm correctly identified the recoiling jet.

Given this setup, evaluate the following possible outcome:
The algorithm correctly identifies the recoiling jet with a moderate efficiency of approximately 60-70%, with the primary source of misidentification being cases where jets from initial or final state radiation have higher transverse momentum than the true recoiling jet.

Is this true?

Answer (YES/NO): NO